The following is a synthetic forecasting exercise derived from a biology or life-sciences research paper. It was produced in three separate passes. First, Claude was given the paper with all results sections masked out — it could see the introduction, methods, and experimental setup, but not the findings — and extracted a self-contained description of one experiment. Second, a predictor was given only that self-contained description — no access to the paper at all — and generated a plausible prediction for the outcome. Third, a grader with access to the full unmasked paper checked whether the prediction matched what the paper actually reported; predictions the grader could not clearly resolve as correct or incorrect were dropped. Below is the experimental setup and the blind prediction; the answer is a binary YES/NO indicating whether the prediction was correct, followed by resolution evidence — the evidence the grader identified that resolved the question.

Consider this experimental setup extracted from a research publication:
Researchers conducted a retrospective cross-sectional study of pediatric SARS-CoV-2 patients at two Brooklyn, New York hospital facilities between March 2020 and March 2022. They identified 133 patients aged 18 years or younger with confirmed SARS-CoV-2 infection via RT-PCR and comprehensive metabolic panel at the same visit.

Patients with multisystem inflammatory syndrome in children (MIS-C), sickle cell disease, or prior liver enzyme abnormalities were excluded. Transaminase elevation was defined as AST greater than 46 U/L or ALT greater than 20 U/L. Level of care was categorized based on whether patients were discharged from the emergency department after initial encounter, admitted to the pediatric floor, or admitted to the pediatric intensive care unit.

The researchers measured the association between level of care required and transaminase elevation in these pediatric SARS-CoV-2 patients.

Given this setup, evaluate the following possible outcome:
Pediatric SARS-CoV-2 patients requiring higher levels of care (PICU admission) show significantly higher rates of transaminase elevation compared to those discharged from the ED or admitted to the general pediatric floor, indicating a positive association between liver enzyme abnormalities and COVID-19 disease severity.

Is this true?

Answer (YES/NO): YES